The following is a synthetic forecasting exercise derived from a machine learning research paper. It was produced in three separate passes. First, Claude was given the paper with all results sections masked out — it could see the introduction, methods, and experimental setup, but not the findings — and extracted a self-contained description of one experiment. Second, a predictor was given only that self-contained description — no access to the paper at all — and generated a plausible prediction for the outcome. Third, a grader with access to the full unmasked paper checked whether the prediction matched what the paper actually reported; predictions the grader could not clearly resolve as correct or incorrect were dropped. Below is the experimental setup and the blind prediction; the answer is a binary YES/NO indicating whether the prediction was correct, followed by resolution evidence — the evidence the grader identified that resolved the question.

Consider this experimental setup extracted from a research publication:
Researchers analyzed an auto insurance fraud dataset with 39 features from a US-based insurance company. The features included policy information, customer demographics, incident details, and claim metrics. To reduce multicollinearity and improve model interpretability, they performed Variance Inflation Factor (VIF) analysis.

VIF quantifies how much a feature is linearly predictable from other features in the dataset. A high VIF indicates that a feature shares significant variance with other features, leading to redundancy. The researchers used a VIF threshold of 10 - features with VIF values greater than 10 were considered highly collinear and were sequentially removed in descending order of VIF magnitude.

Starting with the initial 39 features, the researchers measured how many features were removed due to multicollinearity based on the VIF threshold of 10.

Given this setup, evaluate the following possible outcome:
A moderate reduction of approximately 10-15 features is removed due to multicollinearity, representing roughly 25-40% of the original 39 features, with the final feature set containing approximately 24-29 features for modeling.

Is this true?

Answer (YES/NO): NO